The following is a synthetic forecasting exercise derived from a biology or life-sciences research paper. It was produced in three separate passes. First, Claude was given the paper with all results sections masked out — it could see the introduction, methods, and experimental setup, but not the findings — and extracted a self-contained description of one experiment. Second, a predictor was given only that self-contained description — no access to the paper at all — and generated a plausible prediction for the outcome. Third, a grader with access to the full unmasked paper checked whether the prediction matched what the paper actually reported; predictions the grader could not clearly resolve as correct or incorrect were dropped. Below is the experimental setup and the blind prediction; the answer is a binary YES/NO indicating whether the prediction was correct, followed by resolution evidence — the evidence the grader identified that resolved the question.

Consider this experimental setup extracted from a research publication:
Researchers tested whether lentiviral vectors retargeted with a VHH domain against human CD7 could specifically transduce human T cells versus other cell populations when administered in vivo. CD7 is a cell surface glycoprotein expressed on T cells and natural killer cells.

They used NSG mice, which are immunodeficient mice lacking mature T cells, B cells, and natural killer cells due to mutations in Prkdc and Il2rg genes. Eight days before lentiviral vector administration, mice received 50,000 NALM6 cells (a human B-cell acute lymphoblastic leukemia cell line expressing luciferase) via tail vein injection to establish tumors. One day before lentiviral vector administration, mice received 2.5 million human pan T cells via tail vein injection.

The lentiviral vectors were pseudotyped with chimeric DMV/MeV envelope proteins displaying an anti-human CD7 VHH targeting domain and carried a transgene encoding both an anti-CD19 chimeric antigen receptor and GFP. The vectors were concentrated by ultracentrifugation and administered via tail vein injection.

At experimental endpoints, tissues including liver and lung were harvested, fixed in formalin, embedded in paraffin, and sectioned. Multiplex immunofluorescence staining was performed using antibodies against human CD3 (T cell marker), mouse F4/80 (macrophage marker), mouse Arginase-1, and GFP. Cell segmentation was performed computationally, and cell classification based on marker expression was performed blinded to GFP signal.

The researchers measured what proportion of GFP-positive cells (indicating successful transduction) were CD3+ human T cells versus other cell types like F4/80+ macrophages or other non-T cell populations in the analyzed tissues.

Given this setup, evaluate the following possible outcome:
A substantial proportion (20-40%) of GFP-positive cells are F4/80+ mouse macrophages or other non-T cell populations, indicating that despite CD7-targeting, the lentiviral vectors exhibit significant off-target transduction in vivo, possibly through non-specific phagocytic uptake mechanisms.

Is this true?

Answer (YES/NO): NO